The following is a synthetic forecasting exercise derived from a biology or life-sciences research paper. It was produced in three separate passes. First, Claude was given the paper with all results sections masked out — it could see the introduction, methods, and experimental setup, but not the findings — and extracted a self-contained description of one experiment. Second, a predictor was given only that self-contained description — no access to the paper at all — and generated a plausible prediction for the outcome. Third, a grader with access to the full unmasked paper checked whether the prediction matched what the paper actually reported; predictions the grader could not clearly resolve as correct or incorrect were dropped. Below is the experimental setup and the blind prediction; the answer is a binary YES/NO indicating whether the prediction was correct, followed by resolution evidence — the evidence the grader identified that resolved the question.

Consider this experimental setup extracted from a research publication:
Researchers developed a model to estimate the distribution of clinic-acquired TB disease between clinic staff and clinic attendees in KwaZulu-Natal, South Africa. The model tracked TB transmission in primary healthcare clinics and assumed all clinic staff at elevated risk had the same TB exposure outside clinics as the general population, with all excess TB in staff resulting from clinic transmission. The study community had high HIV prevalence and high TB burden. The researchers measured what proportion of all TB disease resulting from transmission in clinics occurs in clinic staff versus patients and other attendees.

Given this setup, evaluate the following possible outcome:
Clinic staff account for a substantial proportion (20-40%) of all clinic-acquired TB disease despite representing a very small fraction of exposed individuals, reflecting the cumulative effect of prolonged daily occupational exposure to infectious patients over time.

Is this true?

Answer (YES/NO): NO